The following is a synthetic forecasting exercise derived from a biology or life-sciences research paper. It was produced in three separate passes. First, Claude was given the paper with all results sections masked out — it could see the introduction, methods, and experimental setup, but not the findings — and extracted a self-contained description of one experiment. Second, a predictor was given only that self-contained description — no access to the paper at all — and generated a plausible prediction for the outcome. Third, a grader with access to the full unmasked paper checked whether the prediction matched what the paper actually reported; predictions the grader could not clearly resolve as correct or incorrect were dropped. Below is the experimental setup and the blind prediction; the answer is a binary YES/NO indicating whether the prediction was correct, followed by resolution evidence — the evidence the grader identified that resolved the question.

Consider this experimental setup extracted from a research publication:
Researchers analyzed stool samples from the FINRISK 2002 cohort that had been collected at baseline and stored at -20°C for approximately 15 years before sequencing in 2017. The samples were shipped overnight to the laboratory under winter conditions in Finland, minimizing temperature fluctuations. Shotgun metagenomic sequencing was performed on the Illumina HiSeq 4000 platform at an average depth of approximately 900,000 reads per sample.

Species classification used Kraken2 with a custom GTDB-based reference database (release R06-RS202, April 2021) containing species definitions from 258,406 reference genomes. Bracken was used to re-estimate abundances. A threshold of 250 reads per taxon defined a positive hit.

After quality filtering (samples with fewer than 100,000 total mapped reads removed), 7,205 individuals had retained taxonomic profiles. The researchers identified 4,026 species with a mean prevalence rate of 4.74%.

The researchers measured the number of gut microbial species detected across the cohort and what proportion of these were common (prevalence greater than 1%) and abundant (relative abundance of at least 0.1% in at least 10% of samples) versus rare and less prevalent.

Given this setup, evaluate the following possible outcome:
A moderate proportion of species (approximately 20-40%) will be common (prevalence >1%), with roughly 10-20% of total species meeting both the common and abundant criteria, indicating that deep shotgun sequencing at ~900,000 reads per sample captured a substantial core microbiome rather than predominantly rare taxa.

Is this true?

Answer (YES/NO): NO